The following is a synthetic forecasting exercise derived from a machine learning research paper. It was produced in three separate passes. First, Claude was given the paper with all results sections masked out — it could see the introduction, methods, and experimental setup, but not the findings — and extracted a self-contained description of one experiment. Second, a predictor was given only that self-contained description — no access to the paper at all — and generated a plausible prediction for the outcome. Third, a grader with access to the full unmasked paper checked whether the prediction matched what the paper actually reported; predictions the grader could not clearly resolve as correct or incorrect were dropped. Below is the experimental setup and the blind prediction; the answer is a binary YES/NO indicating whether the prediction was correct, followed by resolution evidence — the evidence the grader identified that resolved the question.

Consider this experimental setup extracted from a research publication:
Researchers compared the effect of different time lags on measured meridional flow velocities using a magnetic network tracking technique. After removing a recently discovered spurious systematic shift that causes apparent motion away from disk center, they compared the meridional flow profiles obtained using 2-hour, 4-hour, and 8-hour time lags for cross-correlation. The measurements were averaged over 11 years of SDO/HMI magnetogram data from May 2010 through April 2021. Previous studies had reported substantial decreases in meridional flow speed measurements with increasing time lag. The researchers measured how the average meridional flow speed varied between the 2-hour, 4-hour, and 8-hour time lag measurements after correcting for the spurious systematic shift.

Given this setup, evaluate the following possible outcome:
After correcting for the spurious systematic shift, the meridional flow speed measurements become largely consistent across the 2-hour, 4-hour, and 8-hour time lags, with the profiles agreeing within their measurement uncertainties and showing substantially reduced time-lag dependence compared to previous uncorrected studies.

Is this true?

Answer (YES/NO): NO